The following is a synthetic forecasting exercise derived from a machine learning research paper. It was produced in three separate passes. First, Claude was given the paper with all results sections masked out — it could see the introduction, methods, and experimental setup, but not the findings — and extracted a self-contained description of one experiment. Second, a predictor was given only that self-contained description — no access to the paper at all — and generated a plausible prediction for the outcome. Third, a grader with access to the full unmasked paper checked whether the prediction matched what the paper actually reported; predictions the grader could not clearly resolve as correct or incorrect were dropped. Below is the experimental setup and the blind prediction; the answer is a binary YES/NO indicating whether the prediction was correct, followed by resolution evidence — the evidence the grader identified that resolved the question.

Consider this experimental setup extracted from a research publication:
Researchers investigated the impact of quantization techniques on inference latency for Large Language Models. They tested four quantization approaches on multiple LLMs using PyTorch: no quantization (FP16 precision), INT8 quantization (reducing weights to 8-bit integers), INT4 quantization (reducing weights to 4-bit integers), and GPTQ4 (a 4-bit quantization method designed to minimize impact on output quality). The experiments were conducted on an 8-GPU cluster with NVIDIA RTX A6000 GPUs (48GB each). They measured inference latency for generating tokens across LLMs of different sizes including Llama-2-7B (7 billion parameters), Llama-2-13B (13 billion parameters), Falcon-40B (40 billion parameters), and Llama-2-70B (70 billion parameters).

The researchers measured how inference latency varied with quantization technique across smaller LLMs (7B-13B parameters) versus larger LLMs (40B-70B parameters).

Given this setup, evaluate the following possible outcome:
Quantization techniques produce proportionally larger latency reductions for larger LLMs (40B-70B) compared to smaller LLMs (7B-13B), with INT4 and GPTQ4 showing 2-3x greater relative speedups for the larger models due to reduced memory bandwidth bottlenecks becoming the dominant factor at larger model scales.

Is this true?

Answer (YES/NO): NO